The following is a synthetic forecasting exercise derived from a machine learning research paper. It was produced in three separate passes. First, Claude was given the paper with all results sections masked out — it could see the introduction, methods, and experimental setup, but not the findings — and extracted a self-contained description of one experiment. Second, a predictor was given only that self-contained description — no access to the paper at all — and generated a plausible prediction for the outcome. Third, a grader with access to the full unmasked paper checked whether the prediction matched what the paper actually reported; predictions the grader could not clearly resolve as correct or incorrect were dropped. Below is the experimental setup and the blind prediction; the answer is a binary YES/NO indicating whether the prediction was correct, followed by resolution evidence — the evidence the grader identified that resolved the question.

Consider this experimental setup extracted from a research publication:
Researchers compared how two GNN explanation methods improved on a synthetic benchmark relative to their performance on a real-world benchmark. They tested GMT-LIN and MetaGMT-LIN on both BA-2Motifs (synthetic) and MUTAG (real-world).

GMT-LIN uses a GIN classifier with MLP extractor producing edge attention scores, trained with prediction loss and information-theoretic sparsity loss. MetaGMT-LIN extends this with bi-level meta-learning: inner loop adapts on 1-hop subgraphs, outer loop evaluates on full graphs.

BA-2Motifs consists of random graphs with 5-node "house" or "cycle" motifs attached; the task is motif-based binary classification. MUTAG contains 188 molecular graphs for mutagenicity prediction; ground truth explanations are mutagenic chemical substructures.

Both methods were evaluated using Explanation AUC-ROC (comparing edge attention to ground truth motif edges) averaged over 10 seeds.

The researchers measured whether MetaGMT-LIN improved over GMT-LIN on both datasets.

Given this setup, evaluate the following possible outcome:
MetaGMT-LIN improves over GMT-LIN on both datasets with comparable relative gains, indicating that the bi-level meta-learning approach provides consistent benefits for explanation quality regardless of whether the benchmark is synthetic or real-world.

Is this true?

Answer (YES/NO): NO